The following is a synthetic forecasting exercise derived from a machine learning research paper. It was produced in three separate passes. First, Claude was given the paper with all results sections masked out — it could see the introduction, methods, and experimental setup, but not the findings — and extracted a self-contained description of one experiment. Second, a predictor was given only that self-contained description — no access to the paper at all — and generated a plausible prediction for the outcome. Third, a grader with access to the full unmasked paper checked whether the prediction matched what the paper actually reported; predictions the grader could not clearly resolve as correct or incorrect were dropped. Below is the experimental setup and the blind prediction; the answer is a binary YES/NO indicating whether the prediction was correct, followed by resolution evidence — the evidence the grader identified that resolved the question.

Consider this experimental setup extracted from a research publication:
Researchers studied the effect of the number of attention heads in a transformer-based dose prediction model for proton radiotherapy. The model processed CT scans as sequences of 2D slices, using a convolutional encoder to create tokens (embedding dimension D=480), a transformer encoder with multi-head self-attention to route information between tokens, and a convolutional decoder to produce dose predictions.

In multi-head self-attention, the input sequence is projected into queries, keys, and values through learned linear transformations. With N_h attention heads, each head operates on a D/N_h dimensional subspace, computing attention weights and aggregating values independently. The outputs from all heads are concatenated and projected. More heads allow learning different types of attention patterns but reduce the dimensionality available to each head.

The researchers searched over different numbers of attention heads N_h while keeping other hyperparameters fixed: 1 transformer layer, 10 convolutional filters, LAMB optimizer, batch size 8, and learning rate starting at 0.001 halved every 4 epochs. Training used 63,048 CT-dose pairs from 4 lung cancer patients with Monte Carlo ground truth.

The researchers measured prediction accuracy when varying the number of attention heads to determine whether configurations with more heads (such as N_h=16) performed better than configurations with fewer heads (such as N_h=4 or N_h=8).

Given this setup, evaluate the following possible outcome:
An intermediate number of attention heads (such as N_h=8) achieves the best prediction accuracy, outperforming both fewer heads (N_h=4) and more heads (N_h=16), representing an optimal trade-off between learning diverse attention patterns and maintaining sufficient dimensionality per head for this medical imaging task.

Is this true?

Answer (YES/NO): NO